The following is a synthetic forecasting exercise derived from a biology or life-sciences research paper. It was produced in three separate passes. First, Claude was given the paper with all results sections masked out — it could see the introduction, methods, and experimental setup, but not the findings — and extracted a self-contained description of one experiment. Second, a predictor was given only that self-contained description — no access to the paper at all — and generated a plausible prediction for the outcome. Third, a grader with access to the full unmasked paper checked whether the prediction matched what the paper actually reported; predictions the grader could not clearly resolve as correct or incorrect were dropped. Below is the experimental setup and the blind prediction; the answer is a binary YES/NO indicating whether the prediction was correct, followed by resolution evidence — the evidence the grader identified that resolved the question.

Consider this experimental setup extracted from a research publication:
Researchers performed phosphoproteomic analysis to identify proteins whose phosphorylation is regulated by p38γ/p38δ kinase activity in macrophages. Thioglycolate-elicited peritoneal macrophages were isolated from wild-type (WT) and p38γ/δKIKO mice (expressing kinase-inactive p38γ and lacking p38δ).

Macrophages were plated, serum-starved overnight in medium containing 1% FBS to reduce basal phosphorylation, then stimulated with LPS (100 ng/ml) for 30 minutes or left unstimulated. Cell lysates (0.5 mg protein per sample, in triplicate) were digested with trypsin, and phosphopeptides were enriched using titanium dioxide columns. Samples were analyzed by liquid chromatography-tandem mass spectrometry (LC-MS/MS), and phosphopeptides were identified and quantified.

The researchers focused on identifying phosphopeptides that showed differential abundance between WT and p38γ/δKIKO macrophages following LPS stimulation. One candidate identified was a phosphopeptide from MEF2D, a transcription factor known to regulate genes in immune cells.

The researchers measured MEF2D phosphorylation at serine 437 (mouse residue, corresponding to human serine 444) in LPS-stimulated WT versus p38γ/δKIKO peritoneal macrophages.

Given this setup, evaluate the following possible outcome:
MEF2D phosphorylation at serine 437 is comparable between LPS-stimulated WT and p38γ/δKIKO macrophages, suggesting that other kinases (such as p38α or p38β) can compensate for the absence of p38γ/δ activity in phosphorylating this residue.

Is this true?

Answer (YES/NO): NO